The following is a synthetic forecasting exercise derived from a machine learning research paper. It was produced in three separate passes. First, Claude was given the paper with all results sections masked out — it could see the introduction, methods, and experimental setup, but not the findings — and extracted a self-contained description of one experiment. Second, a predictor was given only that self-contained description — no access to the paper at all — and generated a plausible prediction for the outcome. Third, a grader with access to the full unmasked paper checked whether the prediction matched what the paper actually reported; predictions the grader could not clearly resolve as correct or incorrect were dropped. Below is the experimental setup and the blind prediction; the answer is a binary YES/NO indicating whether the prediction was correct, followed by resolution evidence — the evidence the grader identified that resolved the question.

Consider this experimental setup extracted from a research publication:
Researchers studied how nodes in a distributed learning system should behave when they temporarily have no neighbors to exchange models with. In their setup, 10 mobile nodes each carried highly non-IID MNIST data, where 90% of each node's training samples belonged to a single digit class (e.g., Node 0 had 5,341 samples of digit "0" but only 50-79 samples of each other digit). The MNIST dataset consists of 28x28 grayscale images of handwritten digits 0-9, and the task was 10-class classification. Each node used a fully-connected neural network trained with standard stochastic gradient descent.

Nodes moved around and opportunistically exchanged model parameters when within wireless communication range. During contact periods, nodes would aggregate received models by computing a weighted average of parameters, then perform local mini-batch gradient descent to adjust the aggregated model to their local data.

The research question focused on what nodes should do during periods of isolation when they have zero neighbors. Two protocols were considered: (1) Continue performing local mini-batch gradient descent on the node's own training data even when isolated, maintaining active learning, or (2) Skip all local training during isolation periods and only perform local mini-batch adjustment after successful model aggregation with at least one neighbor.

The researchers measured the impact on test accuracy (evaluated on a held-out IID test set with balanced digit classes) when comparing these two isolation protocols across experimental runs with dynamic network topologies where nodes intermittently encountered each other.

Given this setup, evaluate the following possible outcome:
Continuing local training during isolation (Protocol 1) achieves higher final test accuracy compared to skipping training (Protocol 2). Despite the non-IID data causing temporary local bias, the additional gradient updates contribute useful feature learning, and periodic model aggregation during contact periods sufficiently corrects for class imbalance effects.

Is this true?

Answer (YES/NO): NO